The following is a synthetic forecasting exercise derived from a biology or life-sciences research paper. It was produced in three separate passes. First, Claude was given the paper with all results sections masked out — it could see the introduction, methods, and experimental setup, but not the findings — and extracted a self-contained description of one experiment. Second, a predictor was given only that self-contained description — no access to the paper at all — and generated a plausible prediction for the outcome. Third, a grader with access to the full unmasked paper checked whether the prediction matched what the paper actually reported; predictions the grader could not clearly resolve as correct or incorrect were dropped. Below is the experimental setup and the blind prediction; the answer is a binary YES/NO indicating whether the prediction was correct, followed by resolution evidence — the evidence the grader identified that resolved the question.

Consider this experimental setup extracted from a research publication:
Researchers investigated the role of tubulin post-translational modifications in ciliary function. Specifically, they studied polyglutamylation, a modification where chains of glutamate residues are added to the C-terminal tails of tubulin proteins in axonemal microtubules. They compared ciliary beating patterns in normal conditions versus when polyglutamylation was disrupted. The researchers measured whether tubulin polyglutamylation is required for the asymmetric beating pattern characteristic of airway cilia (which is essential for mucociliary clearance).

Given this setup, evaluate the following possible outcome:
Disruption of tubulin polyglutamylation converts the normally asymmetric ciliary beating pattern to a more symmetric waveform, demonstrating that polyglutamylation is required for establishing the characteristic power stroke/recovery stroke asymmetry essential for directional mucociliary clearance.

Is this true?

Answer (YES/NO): YES